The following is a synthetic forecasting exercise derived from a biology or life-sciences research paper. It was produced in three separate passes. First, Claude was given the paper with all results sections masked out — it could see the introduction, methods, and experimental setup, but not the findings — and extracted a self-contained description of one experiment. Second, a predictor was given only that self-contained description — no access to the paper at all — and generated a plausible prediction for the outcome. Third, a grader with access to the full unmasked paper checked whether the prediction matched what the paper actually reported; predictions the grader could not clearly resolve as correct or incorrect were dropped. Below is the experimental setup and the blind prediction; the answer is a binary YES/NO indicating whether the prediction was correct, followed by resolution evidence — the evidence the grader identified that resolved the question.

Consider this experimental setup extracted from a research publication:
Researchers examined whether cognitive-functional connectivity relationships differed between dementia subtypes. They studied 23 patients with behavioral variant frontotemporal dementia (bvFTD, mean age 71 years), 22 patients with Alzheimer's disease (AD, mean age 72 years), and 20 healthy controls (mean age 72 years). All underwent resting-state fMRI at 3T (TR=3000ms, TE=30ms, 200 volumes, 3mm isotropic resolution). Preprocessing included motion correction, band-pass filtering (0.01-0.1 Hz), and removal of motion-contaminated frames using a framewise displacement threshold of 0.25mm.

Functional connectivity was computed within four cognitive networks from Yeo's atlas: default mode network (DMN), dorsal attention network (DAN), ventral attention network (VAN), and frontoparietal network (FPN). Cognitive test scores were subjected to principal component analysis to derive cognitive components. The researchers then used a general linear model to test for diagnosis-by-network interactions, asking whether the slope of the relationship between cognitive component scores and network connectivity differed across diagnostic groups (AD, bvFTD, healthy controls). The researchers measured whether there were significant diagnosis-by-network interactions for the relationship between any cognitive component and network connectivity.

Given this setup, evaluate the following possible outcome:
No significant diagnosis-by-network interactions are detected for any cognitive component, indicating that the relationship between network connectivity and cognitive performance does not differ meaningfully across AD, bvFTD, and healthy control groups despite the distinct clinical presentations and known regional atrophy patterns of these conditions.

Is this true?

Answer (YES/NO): NO